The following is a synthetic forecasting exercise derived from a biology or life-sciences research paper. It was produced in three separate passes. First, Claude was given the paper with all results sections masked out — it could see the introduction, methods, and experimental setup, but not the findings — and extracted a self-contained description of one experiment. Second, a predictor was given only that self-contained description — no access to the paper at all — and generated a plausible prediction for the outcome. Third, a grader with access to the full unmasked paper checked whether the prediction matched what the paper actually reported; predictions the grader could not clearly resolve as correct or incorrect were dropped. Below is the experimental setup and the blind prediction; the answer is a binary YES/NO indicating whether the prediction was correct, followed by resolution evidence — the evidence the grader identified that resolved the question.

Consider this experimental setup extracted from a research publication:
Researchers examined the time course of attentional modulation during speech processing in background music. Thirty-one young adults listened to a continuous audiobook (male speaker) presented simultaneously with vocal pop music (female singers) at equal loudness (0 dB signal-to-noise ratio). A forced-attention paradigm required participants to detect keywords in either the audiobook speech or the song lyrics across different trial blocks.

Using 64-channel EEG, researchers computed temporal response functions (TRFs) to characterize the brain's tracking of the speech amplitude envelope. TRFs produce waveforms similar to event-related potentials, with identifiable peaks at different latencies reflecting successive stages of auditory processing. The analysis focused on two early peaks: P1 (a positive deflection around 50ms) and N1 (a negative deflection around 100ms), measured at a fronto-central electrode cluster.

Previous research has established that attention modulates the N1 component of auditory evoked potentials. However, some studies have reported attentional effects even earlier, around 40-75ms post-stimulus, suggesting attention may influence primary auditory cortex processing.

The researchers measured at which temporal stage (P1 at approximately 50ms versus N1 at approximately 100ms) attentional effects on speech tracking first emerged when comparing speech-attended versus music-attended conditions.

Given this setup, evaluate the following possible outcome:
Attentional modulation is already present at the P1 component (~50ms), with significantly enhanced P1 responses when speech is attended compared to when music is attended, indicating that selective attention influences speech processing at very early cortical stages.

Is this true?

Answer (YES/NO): NO